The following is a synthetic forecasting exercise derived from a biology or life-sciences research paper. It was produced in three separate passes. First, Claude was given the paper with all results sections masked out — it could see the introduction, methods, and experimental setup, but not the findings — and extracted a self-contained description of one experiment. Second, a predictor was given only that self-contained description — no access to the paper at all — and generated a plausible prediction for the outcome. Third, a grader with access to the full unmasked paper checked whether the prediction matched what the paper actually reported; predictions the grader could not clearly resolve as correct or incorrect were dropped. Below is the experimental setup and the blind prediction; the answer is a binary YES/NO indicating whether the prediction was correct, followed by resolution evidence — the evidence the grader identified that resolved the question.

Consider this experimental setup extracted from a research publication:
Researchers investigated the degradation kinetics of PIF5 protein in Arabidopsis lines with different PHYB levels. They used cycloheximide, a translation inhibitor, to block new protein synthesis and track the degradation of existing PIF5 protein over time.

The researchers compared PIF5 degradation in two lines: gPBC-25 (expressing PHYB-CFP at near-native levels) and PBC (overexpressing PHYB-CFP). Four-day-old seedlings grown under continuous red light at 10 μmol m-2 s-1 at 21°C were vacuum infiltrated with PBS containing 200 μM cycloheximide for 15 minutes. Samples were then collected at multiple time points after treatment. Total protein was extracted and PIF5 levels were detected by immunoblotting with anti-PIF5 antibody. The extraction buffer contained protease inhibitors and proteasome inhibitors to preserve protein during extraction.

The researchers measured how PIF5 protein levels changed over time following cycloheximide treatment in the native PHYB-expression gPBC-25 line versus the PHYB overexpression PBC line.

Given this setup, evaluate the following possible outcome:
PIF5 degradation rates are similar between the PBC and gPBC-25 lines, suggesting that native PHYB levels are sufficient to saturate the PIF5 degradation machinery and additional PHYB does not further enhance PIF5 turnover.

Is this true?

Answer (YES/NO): NO